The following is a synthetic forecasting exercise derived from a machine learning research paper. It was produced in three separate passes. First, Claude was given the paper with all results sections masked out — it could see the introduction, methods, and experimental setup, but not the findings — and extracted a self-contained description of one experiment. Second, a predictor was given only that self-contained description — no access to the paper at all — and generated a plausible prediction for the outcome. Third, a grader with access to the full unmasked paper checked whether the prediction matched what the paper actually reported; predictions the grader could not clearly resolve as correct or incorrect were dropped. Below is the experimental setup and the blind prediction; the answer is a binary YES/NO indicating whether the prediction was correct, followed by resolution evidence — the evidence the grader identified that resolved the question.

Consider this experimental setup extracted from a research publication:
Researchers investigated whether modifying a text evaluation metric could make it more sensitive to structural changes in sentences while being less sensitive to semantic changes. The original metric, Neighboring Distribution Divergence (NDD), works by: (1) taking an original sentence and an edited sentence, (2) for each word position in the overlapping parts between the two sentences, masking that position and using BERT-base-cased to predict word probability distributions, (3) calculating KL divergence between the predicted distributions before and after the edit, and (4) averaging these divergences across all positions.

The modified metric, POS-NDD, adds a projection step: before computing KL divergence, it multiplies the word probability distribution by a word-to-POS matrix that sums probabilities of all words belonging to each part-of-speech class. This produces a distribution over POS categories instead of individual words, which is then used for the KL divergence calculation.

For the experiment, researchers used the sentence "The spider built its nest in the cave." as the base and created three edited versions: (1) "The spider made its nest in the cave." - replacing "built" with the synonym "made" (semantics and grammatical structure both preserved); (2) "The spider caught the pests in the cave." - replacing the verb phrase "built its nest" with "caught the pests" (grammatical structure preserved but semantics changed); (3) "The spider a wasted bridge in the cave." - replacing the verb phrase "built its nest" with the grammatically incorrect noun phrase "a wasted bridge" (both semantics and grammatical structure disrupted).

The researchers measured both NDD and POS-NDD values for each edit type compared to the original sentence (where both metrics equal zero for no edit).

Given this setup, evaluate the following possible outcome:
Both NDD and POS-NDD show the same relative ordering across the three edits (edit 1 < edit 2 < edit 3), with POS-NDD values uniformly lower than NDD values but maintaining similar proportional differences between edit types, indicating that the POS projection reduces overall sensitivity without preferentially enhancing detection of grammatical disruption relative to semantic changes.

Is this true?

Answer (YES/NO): NO